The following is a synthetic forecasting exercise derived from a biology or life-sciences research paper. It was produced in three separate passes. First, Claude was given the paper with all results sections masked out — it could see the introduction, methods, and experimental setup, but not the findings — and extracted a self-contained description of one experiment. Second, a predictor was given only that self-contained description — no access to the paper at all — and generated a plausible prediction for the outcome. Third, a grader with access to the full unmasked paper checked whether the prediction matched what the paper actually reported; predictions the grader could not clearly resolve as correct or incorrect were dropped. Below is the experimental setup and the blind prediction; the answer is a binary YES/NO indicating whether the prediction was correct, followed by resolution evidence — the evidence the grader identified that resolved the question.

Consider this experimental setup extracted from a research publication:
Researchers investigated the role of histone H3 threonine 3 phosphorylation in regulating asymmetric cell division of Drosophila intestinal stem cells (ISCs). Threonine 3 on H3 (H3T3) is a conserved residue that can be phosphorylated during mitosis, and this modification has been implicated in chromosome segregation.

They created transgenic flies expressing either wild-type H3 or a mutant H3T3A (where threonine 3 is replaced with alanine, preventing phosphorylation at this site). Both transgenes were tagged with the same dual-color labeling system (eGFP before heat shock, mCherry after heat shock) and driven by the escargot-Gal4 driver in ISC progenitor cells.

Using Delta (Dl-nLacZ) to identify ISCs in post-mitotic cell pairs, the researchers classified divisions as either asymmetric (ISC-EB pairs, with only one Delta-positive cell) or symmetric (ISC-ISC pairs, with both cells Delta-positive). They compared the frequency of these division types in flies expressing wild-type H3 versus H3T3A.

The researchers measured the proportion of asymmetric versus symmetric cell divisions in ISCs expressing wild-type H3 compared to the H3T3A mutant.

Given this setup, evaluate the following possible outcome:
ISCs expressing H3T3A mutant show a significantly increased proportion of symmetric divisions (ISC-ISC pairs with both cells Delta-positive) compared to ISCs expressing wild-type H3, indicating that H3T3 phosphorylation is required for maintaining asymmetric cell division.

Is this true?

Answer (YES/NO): YES